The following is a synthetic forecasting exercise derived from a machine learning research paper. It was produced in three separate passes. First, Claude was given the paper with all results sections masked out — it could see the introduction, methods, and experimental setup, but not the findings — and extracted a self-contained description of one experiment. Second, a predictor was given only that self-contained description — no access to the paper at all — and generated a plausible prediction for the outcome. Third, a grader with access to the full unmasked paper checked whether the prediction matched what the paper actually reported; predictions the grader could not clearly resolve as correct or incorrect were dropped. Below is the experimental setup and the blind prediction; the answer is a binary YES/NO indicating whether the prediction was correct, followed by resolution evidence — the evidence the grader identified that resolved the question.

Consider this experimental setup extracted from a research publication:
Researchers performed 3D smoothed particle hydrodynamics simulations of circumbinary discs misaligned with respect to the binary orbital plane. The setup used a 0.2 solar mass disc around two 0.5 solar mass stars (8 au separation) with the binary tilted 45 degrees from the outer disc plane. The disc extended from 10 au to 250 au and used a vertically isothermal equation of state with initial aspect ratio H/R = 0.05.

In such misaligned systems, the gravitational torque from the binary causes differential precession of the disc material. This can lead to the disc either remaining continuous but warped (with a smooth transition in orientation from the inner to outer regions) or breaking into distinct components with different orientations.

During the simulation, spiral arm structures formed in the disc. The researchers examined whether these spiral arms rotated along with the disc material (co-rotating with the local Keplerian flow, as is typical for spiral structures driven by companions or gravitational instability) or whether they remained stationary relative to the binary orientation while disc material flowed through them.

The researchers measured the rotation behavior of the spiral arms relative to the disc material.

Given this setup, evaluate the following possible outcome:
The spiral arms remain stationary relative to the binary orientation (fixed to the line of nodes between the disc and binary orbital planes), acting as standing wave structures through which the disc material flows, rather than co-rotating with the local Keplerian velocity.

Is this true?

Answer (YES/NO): YES